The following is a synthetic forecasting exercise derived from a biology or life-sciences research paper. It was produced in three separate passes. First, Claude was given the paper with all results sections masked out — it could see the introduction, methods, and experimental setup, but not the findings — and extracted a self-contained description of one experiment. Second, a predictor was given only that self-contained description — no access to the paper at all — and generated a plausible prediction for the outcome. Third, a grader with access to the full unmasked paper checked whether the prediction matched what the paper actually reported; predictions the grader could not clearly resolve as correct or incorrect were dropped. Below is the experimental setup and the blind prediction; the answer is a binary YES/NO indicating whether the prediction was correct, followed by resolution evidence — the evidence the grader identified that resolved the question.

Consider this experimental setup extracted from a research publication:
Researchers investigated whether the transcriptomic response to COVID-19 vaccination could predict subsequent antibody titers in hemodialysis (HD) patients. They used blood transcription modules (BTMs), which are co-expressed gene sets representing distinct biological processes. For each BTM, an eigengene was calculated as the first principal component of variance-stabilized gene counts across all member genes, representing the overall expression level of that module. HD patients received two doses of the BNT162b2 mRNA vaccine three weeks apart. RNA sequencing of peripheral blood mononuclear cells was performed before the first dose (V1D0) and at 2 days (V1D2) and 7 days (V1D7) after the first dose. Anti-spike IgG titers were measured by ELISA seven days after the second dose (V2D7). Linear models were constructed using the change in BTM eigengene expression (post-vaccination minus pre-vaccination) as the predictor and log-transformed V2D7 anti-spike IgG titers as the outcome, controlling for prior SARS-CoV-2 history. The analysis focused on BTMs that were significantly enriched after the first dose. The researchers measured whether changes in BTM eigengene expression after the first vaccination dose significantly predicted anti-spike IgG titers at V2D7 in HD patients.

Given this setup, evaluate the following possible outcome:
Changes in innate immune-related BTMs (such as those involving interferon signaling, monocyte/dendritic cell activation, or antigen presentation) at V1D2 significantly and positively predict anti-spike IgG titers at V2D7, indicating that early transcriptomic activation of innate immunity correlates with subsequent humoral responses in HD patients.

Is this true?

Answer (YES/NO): NO